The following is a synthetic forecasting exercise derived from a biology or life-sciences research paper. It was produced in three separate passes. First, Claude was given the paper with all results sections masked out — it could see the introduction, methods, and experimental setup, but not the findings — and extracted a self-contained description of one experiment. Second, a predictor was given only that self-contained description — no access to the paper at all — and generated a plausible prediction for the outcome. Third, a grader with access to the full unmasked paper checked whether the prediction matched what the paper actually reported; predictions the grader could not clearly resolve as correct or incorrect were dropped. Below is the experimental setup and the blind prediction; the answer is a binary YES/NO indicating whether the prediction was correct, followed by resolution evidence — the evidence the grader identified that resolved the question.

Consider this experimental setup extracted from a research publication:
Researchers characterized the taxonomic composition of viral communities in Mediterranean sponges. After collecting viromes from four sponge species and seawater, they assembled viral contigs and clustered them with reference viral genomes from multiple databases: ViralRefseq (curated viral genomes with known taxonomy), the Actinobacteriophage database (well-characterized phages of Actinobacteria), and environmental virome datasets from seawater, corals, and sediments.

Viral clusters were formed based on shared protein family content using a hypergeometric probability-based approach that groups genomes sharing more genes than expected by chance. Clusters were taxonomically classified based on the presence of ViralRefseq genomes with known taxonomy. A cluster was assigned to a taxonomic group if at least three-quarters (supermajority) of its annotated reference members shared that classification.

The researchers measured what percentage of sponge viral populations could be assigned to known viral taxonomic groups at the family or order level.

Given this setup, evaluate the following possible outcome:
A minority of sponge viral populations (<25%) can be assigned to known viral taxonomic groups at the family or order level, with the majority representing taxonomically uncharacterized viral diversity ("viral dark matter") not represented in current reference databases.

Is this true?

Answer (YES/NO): YES